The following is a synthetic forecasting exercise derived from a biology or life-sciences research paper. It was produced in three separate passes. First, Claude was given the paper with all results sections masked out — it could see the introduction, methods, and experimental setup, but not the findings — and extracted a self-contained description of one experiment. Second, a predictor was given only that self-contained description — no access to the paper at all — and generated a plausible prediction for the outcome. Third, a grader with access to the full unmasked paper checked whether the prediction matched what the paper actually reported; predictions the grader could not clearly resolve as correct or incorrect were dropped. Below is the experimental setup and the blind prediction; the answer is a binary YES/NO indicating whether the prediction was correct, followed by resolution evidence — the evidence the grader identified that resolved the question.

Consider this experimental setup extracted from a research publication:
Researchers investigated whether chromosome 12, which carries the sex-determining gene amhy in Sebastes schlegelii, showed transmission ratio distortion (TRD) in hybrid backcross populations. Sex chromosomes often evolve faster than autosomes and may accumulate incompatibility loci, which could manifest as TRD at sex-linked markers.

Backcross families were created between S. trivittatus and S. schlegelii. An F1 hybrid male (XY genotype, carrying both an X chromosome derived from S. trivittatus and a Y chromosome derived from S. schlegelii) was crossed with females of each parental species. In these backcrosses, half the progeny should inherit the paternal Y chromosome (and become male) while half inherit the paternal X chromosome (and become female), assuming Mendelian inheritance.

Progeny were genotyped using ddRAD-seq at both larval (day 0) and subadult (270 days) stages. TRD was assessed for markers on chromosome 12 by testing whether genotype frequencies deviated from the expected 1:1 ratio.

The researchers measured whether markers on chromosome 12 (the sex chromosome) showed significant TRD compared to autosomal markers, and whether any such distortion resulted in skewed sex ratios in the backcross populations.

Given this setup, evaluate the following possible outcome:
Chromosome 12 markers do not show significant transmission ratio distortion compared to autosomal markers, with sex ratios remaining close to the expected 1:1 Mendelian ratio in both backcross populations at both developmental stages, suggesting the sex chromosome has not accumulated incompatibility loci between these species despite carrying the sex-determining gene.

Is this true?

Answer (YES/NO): YES